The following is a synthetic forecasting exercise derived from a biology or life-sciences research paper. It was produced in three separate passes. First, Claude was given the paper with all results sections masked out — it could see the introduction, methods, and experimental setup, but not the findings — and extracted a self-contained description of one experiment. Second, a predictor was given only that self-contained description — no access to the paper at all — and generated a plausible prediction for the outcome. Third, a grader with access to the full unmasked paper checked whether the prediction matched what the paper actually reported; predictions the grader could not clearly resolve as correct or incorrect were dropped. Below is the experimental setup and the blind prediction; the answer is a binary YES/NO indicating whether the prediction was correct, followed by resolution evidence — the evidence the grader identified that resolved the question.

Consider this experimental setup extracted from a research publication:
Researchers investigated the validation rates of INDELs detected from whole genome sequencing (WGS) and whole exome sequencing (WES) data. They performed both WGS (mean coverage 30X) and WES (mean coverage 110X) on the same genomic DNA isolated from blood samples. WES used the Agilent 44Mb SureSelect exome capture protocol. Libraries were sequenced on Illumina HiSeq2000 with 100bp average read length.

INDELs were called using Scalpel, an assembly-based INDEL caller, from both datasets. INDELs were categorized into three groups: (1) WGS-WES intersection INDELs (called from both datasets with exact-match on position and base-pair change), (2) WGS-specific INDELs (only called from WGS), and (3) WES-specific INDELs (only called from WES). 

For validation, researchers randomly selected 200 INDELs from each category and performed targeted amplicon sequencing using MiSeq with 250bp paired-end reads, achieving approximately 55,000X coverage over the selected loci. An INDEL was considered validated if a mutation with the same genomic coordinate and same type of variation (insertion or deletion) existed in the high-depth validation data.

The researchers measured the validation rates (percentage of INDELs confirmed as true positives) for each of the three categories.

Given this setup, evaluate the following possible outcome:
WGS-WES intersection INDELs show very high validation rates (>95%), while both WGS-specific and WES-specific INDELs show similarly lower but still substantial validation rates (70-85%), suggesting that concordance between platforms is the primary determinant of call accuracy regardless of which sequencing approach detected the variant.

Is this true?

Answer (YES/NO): NO